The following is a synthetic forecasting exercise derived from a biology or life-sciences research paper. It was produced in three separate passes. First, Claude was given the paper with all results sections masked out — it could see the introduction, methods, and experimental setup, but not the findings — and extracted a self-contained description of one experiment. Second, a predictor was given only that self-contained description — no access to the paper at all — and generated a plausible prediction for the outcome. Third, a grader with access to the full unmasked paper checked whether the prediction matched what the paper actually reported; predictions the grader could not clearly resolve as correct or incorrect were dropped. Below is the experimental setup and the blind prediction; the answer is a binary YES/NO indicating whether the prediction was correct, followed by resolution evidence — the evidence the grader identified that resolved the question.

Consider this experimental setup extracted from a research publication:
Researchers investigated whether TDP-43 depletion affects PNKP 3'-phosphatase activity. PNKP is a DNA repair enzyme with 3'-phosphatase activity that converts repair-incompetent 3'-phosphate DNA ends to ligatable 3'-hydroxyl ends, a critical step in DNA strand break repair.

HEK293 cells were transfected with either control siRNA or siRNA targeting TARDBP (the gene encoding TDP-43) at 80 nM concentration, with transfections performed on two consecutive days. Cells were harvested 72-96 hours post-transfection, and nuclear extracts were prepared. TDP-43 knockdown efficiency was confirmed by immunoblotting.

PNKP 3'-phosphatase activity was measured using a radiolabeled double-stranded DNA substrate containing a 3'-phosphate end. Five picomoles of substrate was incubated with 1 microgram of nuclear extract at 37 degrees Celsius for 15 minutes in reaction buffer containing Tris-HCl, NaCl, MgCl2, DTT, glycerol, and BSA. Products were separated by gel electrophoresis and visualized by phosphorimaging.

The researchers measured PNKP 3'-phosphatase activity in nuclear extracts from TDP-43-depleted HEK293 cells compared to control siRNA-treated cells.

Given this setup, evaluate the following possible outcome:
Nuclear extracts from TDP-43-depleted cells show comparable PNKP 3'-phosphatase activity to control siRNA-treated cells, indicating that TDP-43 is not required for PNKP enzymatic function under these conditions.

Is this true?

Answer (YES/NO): NO